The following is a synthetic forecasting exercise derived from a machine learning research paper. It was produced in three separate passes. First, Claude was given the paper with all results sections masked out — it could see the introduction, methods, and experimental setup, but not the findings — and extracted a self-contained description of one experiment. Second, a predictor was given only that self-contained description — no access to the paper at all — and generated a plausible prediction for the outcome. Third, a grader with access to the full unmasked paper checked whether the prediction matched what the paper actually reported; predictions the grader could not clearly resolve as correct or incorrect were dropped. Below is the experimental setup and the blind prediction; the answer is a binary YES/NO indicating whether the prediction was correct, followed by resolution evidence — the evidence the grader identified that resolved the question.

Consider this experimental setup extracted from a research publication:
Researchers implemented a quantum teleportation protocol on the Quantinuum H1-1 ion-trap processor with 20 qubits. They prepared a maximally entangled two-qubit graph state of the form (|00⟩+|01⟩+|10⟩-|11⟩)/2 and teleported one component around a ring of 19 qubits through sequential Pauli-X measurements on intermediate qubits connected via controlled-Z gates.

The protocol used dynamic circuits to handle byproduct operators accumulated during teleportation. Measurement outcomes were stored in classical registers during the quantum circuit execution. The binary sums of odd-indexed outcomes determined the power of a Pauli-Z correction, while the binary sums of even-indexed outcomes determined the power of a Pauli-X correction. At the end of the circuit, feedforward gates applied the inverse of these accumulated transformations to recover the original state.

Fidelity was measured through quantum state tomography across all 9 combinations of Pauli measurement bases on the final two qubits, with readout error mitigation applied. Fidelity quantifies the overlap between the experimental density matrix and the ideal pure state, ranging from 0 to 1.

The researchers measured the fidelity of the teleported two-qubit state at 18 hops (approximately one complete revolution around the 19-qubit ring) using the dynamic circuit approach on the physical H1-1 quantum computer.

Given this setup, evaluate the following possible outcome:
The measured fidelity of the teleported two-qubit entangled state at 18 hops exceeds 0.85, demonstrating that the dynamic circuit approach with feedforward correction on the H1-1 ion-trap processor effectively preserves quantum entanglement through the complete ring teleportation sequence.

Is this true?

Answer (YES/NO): YES